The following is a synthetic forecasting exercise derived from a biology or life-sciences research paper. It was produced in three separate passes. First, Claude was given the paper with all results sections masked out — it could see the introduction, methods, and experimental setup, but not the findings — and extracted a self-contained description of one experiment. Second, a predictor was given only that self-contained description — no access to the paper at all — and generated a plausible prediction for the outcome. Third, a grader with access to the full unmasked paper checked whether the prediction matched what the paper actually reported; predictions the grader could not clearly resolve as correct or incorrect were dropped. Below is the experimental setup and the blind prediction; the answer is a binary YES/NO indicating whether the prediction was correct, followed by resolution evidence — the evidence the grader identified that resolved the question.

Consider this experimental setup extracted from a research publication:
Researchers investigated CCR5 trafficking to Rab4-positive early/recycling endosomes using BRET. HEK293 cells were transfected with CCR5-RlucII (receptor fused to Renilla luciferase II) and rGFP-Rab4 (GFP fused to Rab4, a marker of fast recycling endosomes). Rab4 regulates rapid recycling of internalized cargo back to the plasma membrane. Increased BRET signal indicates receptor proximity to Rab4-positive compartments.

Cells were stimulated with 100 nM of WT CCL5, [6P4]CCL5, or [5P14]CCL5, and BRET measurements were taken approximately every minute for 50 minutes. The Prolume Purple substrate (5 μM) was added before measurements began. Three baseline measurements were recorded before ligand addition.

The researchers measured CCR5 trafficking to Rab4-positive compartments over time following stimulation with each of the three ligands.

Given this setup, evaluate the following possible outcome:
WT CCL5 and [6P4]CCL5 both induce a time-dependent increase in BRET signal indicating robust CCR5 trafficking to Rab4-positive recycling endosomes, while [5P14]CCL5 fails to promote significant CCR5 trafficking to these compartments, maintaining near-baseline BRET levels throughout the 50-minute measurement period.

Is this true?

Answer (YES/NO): NO